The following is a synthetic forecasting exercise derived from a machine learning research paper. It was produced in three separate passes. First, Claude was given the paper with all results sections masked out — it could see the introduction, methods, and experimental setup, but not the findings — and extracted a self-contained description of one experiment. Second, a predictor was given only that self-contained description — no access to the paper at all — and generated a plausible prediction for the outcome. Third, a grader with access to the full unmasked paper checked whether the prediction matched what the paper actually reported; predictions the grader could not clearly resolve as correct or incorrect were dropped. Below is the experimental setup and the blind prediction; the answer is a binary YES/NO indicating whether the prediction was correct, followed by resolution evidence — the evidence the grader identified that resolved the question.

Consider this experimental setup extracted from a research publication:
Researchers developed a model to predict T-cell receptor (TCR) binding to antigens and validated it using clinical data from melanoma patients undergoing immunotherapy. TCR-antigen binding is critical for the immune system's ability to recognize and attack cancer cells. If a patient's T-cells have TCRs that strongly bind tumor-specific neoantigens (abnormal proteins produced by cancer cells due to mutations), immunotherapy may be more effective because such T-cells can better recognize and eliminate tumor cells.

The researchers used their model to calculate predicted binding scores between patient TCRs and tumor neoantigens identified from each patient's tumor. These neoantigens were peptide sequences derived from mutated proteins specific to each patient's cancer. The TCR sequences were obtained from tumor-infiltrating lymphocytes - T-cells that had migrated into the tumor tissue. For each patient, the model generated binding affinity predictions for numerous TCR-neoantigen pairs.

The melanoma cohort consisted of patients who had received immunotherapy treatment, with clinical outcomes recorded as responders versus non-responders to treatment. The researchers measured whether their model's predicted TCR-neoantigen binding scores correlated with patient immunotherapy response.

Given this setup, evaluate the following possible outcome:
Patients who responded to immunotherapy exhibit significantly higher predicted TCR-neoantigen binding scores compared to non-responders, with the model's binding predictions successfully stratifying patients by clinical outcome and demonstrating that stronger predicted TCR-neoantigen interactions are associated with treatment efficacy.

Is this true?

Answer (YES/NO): YES